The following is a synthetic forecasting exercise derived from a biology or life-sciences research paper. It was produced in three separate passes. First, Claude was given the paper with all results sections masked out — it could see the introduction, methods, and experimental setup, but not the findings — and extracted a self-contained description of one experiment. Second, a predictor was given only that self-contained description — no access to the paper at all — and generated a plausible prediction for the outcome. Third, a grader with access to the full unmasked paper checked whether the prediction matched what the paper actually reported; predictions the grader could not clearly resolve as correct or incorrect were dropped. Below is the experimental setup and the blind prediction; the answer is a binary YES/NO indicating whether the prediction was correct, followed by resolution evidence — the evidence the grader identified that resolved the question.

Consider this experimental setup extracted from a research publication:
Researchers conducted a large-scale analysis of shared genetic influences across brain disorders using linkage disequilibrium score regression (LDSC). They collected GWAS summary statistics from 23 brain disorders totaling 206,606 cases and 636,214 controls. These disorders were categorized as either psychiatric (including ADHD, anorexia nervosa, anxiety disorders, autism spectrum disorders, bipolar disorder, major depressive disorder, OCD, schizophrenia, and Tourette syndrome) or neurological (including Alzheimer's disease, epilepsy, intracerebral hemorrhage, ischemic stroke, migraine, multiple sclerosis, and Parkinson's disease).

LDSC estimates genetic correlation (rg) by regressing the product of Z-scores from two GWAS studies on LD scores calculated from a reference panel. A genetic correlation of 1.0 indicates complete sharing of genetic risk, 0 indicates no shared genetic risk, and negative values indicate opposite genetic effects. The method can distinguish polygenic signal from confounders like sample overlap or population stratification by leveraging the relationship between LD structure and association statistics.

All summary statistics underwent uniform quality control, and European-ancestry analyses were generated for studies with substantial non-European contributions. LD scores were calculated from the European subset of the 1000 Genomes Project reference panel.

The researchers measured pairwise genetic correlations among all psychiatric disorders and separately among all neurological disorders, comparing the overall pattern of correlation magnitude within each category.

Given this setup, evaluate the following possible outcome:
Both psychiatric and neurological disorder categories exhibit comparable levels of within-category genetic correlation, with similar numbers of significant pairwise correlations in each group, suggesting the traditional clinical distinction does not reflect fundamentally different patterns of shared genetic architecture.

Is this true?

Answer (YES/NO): NO